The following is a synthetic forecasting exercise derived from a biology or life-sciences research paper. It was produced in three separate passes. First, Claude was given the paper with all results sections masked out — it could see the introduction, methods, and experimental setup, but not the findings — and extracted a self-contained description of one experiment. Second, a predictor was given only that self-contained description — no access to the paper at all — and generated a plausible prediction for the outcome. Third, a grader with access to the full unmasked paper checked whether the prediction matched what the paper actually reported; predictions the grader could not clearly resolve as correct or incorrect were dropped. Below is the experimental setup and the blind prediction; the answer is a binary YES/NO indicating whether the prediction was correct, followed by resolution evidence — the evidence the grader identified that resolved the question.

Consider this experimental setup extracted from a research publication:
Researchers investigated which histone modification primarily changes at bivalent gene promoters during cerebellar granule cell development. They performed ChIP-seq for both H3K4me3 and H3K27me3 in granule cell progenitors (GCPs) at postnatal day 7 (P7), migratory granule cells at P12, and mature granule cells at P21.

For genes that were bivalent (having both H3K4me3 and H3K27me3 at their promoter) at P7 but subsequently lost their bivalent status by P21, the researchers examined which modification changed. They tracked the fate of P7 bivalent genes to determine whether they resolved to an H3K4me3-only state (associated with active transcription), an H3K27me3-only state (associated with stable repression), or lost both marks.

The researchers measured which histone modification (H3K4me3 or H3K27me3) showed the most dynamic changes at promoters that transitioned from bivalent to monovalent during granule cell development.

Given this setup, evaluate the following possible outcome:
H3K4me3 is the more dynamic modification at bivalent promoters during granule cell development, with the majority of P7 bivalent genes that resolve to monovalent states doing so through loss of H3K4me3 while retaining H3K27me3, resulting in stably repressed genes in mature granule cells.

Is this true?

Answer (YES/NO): NO